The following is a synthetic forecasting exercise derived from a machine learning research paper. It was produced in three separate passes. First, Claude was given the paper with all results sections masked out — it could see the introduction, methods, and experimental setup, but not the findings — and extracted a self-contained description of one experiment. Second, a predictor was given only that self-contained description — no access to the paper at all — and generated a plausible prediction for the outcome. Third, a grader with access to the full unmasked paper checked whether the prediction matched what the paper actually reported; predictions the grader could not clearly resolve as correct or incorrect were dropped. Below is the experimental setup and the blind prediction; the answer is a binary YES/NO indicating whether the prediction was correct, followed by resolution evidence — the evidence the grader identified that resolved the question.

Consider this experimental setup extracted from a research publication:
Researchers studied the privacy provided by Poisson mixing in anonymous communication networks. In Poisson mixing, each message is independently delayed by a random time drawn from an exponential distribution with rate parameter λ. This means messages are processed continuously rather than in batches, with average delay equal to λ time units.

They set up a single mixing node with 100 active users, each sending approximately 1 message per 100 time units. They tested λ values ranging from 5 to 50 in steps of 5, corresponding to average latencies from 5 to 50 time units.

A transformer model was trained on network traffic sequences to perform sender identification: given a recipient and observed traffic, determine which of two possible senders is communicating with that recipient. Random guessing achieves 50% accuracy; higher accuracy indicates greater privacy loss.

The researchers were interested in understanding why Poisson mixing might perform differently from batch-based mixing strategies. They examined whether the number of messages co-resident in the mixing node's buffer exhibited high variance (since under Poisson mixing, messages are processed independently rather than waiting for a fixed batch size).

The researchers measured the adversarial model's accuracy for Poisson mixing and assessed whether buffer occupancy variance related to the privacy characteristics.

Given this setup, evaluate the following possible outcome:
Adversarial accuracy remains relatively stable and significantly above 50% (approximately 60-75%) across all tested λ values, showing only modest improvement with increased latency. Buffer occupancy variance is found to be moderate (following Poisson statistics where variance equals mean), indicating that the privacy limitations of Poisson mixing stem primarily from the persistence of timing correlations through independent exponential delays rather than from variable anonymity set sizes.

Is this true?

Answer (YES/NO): NO